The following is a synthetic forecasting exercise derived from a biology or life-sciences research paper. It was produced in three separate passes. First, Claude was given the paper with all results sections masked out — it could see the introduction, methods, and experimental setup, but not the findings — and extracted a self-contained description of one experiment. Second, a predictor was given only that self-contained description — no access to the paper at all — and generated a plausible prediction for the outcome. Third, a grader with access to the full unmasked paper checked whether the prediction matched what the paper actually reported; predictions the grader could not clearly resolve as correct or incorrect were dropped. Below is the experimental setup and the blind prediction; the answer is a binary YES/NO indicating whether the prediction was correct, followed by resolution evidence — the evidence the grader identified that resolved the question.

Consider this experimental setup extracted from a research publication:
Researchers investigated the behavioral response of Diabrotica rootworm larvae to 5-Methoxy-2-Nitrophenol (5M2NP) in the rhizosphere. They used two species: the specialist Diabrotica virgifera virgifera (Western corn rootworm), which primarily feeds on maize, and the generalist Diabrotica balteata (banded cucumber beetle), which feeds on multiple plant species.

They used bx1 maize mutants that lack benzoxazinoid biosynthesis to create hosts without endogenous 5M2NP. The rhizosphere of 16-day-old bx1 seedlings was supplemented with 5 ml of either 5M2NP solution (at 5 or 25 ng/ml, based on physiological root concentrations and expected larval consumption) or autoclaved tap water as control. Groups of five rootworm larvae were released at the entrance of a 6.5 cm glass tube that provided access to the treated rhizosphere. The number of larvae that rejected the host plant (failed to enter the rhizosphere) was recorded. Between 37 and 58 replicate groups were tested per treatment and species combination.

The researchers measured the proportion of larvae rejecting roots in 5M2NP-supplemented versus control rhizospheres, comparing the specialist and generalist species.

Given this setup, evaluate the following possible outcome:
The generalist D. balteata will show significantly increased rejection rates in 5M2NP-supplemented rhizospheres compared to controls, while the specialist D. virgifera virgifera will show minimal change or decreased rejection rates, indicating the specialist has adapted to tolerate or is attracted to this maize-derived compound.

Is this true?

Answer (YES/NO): NO